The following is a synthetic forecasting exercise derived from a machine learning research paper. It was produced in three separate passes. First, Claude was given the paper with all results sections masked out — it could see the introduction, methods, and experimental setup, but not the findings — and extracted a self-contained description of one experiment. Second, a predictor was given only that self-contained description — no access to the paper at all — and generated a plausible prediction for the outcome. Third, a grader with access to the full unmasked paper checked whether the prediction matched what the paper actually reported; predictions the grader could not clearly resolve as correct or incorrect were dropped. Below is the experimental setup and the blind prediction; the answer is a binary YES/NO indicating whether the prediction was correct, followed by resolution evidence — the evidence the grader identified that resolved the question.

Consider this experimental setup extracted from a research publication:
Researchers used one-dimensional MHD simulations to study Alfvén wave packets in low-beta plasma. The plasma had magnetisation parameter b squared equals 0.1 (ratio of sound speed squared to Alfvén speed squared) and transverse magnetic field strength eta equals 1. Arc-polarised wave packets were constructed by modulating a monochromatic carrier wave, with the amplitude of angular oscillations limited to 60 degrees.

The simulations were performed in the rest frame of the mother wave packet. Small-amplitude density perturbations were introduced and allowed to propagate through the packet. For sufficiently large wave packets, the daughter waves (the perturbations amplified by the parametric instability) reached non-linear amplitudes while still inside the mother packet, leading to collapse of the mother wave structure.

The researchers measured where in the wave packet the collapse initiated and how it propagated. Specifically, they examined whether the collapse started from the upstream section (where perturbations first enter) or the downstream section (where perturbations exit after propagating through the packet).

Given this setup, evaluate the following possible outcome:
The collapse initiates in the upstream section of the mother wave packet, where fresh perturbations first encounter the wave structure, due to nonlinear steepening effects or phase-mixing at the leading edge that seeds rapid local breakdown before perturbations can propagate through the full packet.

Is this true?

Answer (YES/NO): NO